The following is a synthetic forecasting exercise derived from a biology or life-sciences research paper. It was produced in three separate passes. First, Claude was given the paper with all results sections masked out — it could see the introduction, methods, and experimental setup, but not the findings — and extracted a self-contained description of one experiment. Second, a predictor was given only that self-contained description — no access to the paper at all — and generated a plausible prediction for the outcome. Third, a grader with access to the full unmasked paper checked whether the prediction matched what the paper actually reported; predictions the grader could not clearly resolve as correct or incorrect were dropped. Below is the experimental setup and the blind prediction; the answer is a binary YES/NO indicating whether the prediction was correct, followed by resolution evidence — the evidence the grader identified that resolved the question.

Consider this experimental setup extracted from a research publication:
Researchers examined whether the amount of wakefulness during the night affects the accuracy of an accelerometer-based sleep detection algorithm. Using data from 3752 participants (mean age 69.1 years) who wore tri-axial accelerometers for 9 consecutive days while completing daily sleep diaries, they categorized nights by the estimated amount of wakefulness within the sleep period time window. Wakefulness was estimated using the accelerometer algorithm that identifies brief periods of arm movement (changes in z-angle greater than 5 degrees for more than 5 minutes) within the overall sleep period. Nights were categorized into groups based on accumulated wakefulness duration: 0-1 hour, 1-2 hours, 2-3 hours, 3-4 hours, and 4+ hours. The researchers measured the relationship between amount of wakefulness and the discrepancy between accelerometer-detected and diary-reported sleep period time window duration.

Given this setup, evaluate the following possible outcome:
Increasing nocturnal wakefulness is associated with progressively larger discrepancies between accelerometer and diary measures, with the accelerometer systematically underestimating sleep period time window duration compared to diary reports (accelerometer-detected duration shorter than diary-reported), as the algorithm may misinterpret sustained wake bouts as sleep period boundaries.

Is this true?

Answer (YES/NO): NO